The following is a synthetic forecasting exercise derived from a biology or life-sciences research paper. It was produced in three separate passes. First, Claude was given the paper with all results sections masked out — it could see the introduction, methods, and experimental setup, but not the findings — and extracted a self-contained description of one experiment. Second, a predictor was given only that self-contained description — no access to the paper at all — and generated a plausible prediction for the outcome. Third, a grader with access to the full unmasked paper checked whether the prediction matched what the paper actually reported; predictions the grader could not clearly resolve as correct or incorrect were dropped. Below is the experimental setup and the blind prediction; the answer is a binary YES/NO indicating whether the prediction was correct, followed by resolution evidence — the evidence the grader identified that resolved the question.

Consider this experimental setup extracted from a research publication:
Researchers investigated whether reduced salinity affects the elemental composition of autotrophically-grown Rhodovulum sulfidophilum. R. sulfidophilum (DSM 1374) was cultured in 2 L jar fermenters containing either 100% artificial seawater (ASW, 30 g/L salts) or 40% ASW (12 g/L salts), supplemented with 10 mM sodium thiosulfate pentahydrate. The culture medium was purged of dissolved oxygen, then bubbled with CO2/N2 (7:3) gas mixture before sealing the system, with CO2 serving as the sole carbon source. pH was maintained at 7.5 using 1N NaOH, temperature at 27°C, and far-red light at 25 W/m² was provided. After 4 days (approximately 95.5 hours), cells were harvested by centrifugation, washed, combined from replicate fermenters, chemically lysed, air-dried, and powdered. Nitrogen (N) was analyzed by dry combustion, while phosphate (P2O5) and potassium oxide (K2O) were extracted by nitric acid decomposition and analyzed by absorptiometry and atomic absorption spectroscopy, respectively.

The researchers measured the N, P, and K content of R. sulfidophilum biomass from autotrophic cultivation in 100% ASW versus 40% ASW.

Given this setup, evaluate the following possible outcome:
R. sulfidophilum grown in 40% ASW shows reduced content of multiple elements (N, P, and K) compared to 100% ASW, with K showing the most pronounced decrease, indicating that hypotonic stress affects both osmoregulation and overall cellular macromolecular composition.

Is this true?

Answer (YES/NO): NO